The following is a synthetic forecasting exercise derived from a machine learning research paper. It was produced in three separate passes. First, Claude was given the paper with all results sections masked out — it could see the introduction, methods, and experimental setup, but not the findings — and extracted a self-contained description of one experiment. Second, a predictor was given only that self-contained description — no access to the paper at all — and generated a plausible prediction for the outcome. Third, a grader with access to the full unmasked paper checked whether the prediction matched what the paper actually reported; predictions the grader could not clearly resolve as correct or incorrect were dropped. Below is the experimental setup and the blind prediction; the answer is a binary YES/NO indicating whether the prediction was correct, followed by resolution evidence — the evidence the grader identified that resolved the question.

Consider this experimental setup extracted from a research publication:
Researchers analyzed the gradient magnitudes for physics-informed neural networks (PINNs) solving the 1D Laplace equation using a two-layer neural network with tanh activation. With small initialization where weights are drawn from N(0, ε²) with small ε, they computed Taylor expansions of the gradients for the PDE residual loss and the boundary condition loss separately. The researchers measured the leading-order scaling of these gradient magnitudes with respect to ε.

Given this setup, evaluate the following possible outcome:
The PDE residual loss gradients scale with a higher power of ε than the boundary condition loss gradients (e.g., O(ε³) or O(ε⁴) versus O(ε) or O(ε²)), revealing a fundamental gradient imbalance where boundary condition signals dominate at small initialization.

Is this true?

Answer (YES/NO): YES